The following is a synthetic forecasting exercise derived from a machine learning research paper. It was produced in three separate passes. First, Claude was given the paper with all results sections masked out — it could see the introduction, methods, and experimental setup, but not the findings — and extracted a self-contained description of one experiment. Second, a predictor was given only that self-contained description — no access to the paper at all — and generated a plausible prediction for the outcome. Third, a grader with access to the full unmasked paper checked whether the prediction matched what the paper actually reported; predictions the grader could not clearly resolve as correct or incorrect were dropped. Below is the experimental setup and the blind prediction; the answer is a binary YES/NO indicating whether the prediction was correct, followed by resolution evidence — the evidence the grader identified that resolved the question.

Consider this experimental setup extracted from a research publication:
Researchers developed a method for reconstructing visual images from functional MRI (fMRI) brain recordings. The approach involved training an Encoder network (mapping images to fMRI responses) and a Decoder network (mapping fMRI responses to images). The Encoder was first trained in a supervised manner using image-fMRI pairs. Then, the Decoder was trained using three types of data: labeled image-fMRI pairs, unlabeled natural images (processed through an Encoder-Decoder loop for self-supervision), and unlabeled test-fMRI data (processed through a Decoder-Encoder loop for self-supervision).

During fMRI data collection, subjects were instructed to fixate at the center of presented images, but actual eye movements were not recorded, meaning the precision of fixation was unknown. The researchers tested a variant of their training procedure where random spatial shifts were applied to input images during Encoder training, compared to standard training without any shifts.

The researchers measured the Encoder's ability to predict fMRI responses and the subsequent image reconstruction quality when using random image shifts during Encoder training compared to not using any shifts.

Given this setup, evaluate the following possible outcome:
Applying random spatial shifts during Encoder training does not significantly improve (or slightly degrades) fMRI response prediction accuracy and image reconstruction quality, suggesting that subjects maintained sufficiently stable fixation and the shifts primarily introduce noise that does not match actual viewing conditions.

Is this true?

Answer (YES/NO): NO